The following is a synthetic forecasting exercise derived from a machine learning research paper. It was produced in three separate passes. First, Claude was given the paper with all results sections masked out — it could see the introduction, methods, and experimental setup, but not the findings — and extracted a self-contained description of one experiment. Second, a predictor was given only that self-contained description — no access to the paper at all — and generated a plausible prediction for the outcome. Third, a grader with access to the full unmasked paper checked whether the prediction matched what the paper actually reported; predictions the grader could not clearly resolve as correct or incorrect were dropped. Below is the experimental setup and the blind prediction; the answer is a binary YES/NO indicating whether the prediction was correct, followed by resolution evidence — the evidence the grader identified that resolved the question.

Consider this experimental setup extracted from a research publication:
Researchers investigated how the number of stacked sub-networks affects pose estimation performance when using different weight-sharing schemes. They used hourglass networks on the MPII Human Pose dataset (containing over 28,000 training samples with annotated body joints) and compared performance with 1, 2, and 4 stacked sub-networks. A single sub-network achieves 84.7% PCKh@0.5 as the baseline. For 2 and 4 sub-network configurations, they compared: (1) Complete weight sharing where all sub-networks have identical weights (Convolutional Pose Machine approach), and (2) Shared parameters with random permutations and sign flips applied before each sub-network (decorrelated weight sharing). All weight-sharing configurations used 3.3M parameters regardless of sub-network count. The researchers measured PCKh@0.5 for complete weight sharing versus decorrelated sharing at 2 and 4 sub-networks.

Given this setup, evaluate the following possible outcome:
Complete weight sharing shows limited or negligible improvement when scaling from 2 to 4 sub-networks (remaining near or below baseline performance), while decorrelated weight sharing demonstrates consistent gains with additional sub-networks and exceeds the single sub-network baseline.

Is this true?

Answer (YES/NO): NO